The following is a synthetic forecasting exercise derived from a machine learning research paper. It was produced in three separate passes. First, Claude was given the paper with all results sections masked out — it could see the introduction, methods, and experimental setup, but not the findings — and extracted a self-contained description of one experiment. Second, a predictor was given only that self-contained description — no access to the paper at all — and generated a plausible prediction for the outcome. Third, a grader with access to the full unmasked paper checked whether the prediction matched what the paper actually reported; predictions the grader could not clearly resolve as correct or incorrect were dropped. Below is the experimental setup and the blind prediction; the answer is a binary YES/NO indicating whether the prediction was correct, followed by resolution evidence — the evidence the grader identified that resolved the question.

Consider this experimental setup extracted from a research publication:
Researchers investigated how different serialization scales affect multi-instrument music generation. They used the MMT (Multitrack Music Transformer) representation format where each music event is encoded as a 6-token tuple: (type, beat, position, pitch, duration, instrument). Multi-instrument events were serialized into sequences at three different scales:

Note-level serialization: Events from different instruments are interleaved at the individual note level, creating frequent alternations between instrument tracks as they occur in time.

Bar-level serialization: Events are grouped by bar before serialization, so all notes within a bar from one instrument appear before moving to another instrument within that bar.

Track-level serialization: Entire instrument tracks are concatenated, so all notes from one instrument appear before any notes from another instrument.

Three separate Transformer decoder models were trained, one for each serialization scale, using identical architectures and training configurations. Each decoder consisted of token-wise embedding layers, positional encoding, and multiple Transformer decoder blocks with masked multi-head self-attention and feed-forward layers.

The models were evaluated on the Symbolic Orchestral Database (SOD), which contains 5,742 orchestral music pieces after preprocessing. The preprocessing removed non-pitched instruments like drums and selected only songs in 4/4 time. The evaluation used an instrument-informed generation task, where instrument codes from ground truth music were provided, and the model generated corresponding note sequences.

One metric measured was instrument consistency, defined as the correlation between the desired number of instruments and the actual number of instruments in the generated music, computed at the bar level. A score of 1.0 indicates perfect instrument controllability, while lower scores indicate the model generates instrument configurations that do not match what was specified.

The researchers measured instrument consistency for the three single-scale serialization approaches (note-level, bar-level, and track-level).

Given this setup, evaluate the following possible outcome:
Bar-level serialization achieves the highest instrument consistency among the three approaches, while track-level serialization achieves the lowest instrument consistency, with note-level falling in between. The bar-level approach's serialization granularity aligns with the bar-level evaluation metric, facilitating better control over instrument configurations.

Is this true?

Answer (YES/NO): YES